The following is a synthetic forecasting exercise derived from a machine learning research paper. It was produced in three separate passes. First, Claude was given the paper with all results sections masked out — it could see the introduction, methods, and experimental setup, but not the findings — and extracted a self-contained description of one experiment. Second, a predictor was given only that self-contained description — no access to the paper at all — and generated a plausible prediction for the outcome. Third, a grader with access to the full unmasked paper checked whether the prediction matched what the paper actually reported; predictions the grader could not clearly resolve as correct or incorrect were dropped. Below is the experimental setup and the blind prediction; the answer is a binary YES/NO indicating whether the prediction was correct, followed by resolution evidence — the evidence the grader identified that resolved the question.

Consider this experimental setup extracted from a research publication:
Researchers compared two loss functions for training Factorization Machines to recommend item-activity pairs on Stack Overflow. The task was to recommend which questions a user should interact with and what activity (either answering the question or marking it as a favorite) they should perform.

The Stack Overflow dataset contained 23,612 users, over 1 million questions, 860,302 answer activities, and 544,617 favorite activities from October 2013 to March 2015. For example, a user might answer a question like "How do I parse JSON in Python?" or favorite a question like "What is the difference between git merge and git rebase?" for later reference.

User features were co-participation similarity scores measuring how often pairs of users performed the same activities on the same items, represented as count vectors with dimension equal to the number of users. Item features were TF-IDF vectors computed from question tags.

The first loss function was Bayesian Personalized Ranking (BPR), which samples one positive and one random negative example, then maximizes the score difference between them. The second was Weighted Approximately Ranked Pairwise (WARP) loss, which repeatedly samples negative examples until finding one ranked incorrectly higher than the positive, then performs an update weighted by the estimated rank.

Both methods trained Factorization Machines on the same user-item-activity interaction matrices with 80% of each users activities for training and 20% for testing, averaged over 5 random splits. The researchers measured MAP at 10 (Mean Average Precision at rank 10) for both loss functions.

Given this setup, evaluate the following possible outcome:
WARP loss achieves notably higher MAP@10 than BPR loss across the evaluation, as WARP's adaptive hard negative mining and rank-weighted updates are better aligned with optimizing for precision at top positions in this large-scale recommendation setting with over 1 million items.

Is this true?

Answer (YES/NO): YES